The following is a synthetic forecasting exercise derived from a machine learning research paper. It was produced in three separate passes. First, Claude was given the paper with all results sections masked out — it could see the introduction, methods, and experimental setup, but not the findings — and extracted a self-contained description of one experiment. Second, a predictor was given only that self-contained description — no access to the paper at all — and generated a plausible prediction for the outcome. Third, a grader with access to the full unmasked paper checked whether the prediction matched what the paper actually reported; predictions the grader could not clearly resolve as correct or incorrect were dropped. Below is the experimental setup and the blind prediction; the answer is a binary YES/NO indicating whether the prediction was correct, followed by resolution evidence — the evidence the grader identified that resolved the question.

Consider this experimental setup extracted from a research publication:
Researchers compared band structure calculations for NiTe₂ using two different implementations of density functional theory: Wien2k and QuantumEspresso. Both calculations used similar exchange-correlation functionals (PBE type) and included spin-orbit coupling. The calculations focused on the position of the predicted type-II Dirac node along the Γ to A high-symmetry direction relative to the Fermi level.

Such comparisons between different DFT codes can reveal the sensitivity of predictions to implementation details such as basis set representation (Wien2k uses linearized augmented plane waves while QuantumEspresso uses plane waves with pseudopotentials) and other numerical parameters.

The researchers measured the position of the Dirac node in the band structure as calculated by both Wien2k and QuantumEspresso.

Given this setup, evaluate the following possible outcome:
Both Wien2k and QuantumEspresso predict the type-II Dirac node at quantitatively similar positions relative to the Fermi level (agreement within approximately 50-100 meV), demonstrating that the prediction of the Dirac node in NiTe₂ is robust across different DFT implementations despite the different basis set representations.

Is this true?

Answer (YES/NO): YES